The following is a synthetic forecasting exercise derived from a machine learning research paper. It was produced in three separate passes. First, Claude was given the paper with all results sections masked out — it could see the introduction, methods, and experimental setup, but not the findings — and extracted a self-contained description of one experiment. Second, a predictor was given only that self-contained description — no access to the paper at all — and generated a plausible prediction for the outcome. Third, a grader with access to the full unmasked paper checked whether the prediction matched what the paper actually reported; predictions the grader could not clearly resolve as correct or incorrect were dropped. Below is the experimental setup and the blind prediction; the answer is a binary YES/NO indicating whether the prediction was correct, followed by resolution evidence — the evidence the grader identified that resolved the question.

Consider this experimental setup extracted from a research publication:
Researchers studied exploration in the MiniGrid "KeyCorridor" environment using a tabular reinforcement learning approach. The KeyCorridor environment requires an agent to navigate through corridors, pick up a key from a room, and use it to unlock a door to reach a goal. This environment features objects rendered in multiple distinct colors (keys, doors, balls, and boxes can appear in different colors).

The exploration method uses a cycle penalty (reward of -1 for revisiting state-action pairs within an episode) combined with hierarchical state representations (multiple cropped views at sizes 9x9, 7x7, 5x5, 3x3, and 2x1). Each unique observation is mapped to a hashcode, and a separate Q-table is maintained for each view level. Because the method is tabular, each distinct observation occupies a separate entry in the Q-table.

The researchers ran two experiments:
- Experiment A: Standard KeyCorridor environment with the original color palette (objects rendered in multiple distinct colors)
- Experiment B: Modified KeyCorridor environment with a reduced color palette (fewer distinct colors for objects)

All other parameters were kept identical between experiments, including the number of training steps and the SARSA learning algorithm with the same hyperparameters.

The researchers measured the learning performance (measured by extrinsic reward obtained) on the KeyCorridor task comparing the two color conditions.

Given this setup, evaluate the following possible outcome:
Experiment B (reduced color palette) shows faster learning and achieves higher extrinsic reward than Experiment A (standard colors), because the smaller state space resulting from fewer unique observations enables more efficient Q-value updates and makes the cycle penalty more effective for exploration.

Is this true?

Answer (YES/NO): YES